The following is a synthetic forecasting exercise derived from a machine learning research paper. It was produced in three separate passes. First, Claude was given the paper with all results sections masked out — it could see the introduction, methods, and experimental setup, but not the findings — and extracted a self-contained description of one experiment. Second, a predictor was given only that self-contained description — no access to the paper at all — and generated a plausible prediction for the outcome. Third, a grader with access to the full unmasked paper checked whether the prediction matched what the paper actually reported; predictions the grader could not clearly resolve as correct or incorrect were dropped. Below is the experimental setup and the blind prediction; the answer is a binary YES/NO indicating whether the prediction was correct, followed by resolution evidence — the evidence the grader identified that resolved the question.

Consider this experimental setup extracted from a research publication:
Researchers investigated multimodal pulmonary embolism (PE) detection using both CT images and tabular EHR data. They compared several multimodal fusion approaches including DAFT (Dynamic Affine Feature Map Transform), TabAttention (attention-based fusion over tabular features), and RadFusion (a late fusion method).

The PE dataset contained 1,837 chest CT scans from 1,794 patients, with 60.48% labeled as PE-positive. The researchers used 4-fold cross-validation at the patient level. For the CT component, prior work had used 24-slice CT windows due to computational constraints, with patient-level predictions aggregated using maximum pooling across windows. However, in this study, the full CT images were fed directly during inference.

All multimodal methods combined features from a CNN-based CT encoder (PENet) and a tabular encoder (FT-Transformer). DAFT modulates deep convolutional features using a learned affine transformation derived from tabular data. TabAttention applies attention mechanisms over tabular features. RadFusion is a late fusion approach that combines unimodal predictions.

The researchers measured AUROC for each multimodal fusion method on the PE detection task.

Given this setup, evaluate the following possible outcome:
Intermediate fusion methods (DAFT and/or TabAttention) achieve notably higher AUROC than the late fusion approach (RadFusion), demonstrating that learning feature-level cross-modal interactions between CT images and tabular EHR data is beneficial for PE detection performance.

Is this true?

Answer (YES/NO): NO